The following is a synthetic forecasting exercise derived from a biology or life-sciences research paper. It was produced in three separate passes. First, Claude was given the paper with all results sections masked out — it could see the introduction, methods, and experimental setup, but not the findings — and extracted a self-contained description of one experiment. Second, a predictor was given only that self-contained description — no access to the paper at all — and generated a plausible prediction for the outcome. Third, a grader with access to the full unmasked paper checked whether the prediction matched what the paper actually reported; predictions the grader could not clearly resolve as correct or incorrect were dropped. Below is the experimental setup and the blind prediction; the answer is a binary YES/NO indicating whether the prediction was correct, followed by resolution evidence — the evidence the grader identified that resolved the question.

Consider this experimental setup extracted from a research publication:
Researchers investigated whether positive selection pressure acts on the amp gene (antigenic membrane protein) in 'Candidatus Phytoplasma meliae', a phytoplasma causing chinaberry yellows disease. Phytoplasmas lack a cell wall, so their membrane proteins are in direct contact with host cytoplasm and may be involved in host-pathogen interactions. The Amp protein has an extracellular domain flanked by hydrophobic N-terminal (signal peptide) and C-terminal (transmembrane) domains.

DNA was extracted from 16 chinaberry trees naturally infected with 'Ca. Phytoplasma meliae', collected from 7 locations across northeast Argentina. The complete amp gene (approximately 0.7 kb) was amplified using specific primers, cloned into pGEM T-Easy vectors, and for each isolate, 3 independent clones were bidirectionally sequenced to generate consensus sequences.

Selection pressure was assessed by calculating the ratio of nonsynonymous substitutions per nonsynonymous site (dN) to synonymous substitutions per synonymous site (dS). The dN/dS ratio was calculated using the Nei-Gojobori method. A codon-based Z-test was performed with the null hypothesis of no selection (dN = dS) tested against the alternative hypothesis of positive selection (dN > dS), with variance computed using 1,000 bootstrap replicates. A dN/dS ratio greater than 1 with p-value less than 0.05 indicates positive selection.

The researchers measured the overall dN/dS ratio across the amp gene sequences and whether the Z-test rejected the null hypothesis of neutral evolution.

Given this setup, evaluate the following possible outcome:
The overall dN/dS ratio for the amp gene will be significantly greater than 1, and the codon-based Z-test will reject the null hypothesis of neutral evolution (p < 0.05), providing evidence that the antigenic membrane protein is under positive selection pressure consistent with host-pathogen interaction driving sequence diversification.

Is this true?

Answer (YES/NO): YES